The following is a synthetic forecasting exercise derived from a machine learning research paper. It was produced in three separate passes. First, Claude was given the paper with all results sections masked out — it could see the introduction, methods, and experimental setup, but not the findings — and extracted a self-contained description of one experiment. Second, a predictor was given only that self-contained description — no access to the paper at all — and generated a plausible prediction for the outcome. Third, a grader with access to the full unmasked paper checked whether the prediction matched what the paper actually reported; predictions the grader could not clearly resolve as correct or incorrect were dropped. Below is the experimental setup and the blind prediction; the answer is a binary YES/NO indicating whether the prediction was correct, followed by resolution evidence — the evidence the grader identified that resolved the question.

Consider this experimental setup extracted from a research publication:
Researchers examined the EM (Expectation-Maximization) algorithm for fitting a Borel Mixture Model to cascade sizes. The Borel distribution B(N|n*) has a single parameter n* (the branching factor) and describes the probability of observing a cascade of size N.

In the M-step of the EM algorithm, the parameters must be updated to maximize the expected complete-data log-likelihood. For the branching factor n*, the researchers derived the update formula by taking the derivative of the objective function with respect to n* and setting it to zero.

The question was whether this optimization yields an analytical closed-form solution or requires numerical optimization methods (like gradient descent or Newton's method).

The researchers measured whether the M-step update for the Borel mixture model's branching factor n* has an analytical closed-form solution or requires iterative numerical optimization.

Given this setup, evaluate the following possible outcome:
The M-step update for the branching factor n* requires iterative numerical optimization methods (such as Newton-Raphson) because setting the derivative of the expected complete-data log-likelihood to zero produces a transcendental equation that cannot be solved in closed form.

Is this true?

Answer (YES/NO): NO